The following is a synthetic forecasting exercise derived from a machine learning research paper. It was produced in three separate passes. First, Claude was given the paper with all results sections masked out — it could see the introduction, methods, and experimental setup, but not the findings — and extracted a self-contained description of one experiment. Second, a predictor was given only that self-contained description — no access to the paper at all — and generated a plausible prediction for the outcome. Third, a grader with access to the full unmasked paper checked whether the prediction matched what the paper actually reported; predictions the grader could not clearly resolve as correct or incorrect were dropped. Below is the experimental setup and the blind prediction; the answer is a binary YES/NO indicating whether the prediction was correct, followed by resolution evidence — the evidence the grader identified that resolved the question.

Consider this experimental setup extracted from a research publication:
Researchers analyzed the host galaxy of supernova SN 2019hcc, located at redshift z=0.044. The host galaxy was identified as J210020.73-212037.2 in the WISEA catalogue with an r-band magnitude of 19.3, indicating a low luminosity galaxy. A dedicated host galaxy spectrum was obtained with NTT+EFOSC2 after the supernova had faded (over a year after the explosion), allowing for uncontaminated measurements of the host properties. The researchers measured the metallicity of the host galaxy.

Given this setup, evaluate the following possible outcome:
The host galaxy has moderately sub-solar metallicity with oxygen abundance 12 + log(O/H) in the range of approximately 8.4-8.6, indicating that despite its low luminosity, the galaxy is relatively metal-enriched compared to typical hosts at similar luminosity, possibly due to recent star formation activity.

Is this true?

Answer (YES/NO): NO